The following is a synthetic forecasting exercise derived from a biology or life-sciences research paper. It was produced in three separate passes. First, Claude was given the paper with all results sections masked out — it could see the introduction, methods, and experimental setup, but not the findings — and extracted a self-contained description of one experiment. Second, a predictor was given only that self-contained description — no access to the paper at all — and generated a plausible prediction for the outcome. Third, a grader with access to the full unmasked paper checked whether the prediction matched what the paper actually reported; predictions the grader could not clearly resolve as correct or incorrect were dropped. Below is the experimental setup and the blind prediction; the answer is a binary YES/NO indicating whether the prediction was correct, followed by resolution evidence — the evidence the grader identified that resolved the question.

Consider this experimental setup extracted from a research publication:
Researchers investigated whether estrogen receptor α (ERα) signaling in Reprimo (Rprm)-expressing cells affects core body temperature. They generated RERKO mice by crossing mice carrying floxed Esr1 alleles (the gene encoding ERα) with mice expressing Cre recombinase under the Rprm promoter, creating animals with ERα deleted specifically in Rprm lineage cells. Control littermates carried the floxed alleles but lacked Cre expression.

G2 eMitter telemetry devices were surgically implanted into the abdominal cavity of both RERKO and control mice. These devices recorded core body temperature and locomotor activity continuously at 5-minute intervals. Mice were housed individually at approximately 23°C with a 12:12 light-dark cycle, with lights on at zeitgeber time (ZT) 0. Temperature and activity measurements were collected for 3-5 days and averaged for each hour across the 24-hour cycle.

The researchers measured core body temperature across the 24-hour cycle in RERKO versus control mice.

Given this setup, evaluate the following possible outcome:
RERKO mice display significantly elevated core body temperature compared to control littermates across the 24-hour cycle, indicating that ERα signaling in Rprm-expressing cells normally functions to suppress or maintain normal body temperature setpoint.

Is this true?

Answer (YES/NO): NO